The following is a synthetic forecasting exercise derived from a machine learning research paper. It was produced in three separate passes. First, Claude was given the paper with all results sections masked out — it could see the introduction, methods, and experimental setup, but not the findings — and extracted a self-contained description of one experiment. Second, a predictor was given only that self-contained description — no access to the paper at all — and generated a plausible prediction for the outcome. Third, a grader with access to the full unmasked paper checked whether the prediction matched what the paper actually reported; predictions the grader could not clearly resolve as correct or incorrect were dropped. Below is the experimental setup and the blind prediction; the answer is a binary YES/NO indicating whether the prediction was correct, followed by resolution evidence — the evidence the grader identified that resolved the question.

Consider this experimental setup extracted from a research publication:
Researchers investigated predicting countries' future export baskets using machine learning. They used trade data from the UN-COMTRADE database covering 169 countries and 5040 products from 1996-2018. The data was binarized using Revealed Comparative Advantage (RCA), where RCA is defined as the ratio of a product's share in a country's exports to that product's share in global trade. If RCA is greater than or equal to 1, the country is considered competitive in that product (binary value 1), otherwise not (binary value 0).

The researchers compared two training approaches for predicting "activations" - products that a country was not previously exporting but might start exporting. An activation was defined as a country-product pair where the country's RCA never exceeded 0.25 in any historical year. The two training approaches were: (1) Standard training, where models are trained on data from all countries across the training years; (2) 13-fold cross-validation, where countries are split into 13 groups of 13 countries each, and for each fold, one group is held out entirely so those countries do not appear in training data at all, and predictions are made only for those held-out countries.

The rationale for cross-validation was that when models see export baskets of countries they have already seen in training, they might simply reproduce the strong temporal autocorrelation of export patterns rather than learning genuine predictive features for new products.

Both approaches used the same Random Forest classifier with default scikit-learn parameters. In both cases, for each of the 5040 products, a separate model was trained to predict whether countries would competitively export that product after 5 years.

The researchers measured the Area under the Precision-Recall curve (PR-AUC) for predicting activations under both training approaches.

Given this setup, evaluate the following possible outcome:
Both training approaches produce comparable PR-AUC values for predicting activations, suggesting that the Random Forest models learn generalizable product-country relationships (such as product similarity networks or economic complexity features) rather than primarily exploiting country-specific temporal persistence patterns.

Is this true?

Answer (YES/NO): NO